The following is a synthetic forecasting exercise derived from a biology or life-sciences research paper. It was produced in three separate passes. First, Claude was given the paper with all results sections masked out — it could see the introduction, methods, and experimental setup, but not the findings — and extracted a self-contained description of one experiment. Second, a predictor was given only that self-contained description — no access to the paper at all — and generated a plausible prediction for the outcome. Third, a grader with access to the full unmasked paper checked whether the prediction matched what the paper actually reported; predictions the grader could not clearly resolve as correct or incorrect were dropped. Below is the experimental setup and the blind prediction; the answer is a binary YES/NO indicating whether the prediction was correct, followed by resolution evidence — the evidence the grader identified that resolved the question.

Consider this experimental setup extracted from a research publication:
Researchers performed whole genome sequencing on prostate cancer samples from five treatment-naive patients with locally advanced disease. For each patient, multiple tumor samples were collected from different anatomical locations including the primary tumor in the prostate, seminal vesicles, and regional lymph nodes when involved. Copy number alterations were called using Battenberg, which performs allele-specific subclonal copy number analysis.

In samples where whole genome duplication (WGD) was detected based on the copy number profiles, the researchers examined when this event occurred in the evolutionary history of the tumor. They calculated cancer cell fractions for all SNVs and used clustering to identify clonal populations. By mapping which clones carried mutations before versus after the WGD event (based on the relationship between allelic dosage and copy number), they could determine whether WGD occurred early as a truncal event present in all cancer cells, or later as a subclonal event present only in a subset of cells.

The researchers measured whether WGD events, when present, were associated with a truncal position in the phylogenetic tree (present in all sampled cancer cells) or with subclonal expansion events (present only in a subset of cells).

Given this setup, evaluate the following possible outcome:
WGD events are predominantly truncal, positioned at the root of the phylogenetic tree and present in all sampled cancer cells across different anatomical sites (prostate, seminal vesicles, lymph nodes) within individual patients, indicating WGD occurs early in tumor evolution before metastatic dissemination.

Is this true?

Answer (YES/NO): NO